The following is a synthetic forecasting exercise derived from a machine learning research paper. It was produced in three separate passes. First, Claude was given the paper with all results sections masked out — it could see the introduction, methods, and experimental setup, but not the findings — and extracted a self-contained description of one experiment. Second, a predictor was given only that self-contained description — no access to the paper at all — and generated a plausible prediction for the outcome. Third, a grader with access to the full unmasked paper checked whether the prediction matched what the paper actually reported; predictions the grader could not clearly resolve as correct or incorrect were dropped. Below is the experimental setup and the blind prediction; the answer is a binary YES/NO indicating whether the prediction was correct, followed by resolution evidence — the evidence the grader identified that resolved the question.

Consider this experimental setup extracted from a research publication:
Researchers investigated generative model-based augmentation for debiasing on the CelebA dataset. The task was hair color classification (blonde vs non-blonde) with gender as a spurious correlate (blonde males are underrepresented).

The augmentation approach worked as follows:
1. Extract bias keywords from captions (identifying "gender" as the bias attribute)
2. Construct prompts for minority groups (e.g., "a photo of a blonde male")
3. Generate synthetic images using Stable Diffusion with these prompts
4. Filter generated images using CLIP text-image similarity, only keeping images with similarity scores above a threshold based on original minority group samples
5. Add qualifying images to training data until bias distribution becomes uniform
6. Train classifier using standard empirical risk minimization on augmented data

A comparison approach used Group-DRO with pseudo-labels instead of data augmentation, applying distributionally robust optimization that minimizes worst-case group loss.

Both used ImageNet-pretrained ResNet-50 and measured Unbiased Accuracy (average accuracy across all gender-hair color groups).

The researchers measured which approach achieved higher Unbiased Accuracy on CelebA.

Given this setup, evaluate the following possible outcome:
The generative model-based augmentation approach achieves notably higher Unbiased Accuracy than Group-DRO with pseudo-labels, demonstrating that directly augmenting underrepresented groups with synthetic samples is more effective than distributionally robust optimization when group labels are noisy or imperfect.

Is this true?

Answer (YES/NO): YES